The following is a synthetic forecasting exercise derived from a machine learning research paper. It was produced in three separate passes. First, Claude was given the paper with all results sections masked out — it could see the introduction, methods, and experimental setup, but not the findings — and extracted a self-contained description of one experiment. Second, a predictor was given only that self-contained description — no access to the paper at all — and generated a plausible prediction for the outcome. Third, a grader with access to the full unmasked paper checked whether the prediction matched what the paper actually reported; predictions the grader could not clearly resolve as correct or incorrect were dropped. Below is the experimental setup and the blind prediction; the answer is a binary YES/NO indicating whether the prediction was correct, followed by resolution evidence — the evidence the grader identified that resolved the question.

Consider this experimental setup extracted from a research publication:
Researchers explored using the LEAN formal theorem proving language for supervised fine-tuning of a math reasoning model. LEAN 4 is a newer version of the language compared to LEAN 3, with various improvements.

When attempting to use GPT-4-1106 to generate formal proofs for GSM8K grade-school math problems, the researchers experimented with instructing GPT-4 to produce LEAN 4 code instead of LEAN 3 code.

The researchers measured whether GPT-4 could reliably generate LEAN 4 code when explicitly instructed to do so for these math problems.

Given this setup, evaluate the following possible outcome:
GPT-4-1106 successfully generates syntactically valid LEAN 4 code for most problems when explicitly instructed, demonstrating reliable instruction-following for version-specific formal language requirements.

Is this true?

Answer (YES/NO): NO